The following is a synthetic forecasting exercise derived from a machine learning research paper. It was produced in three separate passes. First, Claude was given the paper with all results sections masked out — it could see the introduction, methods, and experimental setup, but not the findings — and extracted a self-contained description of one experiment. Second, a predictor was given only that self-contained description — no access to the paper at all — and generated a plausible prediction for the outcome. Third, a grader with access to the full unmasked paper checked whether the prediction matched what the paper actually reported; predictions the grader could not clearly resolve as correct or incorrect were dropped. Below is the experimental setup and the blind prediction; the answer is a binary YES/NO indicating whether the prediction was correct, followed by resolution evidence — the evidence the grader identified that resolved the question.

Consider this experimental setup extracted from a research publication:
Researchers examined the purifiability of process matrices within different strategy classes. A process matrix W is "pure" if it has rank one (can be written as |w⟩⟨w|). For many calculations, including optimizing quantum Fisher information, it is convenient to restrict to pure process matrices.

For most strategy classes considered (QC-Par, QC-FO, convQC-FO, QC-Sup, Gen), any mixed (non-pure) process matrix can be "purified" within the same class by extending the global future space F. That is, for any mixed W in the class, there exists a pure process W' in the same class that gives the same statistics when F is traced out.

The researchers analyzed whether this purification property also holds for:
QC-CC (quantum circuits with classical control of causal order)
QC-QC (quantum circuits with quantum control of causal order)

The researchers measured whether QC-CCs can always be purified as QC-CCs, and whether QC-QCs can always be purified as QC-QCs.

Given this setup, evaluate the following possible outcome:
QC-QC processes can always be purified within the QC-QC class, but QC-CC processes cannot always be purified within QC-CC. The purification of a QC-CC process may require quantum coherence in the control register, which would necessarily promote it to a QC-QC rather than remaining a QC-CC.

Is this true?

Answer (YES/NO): YES